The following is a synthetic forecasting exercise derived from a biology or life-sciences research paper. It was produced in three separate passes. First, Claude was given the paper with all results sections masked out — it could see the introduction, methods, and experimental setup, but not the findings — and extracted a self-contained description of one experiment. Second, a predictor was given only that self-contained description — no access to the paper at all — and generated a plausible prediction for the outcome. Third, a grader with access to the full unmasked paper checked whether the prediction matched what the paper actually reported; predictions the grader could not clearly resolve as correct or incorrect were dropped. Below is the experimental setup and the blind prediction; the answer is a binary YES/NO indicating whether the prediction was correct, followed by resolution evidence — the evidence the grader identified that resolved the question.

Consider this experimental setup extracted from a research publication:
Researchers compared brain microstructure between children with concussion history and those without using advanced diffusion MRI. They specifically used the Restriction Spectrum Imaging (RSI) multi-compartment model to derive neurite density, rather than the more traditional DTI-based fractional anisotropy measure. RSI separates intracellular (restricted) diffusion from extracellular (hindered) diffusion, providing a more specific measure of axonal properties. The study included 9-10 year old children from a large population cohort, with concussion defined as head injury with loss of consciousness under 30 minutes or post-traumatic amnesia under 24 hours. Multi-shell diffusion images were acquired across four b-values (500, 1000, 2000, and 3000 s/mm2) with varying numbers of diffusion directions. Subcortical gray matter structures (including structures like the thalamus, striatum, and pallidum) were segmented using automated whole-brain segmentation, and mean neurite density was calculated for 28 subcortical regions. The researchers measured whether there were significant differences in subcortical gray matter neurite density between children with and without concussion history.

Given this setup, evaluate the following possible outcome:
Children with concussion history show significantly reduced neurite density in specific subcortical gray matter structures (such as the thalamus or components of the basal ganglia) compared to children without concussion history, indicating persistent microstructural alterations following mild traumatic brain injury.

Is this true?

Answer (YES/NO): NO